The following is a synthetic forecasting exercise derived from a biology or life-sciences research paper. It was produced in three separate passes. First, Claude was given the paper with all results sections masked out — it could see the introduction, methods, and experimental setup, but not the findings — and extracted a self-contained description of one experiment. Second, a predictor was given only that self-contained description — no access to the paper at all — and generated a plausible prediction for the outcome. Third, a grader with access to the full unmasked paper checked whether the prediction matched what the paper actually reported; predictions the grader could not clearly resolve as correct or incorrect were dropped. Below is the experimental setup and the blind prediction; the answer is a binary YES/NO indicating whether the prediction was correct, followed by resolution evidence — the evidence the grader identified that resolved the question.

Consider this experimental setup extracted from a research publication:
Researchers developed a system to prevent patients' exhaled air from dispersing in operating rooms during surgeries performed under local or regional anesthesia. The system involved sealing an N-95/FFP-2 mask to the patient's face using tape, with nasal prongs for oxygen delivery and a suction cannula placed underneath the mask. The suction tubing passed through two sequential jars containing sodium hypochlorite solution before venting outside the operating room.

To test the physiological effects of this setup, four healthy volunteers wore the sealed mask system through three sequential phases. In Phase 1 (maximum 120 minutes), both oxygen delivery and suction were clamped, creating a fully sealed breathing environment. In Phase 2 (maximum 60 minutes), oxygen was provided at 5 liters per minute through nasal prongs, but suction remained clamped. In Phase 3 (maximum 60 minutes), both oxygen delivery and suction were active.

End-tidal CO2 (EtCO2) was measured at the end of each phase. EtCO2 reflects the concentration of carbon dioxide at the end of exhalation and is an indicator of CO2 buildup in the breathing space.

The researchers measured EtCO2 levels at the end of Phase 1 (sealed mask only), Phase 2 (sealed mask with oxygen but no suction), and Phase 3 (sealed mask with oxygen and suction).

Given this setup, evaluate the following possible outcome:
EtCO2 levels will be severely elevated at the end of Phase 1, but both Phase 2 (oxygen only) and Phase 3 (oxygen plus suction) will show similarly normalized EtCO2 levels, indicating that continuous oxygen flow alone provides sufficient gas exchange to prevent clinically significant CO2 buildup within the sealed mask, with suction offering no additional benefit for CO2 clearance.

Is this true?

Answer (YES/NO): NO